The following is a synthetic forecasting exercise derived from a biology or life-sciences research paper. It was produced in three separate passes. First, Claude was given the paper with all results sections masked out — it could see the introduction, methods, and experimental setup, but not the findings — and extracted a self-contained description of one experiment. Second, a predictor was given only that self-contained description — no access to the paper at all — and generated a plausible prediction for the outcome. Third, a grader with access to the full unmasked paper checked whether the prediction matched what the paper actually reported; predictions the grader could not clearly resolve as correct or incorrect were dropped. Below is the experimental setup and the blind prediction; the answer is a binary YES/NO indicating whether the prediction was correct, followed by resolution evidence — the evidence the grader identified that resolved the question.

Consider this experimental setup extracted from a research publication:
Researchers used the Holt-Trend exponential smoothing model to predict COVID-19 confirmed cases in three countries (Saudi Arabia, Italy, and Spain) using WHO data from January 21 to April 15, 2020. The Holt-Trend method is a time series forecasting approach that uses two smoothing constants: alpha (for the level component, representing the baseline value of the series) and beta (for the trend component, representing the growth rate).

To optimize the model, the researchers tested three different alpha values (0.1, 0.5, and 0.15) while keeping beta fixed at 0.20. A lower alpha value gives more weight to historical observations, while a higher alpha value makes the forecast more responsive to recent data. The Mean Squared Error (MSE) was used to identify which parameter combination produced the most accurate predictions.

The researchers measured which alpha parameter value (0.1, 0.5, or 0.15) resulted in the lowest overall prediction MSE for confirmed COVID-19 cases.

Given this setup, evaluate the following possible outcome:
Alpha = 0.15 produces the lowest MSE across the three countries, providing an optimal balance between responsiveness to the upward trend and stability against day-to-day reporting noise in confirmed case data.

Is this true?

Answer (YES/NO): YES